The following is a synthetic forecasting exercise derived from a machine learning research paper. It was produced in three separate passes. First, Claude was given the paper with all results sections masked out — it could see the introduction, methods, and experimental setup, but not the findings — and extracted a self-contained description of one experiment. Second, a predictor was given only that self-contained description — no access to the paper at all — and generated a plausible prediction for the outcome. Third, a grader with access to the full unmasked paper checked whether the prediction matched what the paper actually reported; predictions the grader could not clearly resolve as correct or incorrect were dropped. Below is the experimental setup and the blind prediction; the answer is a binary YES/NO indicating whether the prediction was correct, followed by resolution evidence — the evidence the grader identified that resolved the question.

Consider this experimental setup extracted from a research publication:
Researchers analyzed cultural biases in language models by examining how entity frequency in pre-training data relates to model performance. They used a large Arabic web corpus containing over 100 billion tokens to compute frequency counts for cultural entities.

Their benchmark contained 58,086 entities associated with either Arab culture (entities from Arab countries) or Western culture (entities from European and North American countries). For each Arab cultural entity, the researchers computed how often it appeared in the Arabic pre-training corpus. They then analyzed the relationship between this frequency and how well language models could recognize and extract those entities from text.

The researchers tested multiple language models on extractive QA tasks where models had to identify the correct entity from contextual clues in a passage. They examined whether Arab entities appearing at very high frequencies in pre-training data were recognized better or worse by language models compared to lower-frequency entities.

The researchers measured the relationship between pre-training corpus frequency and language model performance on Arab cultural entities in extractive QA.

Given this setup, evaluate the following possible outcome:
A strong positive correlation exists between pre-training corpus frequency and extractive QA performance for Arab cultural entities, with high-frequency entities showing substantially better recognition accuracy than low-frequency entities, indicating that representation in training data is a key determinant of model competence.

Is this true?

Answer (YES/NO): NO